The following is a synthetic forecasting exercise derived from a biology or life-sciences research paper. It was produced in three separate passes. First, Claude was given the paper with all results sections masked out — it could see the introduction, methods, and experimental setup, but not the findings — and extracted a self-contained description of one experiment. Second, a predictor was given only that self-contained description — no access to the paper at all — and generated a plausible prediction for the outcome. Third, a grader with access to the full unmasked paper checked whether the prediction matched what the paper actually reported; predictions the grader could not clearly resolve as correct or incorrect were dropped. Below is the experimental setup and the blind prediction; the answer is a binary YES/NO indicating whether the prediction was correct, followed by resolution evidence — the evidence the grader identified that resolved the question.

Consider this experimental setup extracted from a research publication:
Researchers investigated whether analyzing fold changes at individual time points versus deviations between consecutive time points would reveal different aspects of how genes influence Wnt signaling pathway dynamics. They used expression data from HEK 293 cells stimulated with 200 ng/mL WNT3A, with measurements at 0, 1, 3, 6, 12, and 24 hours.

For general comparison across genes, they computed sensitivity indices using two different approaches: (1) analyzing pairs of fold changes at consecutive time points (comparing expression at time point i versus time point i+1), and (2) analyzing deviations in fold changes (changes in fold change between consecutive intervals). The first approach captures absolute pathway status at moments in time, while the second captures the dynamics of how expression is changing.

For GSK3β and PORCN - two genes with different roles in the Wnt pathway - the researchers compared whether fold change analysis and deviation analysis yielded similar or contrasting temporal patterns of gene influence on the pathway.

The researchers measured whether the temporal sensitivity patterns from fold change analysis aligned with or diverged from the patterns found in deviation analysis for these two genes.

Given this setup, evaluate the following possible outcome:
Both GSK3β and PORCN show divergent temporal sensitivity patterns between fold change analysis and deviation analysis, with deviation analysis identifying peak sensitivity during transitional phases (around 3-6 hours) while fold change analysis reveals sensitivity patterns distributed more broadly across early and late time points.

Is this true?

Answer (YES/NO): NO